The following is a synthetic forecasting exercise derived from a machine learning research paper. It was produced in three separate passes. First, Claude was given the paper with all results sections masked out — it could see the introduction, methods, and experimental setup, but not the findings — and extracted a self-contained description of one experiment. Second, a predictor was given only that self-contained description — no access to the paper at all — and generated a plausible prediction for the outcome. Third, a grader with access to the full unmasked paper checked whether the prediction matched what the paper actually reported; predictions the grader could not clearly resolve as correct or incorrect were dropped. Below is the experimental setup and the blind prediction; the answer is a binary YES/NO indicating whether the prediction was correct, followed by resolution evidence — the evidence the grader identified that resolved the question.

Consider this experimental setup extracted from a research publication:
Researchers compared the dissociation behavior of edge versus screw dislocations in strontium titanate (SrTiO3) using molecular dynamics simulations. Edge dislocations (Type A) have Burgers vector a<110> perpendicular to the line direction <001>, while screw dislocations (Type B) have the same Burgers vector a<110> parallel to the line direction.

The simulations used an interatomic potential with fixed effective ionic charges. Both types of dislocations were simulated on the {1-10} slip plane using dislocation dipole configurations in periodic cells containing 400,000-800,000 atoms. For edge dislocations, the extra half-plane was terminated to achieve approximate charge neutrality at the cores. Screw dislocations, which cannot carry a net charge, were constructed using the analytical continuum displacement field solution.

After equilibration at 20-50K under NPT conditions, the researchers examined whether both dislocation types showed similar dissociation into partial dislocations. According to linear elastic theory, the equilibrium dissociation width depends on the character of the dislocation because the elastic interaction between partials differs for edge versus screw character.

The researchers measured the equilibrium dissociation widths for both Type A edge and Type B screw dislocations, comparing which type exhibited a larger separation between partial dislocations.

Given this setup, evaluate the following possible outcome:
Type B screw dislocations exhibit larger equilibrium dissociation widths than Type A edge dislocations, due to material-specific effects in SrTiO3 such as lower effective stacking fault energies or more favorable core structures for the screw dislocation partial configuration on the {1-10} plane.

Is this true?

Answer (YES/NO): NO